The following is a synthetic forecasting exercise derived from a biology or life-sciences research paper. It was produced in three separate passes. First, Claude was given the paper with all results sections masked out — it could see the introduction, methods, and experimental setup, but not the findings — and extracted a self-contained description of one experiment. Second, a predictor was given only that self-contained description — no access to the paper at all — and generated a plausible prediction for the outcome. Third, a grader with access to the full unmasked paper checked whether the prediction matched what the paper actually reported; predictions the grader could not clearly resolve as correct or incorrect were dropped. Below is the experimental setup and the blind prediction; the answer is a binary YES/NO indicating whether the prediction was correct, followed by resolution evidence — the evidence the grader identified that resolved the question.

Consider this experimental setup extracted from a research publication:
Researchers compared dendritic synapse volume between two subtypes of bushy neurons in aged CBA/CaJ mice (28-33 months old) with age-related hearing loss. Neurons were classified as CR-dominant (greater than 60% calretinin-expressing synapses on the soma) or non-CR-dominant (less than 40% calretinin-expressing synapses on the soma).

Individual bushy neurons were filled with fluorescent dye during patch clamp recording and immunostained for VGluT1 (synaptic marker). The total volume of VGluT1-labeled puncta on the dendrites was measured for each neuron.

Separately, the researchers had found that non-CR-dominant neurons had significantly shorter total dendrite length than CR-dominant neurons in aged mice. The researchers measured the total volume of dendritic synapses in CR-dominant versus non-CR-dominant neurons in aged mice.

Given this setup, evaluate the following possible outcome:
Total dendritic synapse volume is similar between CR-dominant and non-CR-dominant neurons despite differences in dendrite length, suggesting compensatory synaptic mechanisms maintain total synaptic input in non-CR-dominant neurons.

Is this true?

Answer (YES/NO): YES